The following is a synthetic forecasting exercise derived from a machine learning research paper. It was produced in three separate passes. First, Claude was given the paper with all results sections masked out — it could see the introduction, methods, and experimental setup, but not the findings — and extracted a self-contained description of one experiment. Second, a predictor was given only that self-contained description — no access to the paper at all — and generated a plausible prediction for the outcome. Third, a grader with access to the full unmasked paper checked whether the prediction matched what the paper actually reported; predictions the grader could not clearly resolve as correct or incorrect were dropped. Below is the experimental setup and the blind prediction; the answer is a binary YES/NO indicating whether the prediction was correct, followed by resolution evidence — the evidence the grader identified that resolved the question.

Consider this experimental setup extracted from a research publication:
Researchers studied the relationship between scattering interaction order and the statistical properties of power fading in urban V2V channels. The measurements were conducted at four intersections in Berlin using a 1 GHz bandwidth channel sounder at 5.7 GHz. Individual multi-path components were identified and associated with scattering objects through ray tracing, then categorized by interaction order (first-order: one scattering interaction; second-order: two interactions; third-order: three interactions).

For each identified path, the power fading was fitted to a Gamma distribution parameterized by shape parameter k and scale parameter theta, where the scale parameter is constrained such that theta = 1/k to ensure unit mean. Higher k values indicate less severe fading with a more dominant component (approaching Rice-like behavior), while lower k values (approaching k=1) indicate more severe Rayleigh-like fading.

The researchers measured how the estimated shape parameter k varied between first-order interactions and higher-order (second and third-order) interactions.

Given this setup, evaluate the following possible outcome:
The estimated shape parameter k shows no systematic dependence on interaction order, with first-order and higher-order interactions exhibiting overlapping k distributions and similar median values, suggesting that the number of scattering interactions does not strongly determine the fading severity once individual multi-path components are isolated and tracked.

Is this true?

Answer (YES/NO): NO